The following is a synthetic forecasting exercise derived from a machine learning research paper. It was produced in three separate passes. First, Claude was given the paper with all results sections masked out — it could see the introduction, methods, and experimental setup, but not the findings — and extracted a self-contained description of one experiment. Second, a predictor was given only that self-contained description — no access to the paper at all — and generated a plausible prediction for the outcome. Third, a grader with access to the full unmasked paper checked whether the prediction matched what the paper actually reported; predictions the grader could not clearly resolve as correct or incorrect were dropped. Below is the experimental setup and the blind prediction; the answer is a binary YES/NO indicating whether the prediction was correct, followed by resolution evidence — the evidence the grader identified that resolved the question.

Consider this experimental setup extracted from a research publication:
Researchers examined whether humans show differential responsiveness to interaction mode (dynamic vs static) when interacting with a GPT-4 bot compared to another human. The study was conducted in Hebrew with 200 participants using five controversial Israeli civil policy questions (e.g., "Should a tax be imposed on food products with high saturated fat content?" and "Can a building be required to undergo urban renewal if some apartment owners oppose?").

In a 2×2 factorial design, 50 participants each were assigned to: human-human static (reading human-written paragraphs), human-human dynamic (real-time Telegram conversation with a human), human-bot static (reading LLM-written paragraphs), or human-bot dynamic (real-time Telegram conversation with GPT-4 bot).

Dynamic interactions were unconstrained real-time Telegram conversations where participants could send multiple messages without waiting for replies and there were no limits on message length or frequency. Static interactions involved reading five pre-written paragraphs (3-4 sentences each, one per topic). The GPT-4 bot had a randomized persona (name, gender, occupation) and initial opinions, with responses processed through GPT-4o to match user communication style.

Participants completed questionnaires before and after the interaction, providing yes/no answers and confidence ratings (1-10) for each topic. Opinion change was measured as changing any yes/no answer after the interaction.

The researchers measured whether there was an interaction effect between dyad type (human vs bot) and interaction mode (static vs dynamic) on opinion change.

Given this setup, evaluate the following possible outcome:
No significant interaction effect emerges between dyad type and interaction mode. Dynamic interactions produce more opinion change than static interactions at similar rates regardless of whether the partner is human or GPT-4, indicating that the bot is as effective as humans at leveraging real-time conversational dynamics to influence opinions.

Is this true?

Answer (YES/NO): NO